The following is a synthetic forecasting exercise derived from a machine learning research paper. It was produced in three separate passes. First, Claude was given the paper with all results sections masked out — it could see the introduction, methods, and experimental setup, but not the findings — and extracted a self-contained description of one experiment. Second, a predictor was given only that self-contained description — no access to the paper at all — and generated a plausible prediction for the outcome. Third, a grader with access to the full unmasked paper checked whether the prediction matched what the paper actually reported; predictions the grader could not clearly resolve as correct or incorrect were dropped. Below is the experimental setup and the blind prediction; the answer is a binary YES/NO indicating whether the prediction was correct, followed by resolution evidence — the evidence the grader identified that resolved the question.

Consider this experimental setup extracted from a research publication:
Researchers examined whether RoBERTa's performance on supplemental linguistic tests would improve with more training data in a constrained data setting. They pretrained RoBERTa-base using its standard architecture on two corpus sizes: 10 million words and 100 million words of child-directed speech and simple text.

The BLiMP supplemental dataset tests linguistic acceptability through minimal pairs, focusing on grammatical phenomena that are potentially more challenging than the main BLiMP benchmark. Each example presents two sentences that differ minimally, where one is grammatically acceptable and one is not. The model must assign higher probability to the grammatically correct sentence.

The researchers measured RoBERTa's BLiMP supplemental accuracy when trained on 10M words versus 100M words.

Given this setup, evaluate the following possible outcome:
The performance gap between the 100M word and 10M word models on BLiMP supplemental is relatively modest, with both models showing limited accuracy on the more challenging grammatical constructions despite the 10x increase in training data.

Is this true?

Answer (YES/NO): NO